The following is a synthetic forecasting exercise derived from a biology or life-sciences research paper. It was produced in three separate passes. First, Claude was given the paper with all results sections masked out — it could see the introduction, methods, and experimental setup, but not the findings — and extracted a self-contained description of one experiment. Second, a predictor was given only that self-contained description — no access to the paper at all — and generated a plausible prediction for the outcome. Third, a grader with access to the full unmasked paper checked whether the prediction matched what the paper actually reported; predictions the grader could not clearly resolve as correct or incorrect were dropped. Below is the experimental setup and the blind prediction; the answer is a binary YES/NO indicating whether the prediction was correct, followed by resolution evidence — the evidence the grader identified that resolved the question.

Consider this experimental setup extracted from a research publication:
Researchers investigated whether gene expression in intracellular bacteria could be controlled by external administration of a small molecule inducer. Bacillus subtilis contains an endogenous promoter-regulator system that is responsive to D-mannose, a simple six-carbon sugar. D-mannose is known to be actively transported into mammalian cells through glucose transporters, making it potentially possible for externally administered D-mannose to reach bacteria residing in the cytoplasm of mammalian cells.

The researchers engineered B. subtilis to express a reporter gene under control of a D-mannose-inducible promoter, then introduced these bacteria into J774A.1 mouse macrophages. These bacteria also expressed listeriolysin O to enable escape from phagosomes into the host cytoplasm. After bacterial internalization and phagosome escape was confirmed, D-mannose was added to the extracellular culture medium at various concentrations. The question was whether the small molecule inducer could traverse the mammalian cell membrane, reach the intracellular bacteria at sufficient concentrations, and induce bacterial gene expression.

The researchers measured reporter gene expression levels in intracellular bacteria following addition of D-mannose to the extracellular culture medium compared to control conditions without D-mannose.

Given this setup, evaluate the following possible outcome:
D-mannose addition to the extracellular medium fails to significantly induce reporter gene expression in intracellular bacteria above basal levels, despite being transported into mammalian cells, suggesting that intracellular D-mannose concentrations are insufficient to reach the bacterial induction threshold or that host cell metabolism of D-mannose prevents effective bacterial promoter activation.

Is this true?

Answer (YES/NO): NO